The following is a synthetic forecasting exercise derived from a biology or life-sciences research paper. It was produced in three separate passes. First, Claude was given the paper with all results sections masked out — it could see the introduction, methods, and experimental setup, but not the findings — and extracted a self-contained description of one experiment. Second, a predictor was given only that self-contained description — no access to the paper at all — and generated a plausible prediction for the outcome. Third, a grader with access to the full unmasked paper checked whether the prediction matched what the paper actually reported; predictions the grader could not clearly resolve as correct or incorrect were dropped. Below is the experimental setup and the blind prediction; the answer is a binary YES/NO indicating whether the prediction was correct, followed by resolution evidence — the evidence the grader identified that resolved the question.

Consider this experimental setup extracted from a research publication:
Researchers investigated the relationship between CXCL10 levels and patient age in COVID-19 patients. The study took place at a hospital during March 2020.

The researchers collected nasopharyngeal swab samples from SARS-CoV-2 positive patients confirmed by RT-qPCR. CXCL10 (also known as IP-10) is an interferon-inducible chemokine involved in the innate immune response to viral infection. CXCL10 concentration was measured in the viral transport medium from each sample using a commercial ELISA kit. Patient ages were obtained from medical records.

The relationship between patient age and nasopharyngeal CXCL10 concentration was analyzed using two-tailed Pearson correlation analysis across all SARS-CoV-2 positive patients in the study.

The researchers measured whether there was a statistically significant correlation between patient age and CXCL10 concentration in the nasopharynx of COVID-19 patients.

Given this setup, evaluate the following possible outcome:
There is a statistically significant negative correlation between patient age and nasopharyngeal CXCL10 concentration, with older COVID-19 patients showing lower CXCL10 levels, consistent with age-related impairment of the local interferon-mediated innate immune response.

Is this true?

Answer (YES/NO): YES